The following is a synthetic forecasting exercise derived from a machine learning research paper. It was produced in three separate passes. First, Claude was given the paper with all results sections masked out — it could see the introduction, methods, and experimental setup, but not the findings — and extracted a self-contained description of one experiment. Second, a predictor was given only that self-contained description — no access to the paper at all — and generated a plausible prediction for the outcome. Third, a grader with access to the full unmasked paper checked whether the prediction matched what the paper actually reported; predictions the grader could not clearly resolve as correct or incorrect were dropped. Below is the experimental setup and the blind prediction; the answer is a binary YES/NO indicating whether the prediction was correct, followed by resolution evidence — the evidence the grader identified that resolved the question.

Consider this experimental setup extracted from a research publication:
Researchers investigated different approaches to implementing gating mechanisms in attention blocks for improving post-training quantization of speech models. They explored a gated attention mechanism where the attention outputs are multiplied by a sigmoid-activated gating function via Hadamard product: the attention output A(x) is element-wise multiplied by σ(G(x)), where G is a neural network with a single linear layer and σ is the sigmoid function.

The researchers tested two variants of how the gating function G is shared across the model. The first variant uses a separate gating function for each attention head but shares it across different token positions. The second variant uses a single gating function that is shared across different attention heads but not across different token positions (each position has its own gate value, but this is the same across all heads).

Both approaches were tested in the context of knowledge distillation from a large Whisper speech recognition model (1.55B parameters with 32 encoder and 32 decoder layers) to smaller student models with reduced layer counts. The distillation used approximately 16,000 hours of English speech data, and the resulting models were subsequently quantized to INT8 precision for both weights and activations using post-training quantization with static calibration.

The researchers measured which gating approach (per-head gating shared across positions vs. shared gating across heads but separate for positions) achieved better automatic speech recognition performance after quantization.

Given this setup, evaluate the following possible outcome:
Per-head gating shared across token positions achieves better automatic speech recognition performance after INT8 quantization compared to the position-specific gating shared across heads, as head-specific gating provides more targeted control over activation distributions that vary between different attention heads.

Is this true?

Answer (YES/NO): NO